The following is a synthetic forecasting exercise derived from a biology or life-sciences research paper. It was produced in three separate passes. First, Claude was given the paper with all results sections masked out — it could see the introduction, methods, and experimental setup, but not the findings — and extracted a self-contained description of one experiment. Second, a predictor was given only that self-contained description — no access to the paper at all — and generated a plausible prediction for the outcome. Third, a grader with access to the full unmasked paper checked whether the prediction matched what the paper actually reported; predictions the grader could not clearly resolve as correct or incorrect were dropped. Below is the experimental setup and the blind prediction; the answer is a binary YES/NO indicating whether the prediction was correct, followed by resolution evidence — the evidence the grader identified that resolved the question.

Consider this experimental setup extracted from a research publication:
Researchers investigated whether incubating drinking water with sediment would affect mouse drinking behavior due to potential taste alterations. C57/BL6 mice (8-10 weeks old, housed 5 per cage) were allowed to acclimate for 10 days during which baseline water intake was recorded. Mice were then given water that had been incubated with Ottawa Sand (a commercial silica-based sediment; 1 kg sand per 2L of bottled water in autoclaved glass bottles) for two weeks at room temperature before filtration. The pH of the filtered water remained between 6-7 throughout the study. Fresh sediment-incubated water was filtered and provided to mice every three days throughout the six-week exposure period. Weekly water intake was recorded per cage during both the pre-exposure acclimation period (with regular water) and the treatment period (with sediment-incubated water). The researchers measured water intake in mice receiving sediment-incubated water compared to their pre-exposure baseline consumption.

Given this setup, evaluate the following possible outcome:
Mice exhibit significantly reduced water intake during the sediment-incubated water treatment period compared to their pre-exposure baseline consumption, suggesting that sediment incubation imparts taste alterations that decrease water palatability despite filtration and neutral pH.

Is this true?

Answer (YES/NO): NO